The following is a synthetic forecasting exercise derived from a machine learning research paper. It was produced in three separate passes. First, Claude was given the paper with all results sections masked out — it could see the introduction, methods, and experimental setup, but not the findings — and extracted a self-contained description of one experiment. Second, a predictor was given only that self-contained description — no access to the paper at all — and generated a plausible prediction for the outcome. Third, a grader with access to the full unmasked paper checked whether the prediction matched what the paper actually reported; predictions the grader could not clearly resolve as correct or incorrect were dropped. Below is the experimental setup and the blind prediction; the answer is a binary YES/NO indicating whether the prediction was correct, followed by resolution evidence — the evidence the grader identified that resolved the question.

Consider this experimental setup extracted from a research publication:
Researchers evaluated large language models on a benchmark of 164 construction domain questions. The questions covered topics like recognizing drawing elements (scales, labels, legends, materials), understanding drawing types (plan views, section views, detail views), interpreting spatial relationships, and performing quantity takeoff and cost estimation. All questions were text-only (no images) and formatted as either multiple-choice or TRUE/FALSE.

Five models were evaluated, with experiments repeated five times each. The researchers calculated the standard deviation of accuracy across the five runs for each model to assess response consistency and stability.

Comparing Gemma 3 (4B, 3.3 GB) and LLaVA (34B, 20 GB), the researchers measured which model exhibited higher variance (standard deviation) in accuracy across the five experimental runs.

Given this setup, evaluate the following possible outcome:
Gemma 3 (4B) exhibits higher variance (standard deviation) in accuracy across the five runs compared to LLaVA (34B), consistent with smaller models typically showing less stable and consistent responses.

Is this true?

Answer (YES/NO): NO